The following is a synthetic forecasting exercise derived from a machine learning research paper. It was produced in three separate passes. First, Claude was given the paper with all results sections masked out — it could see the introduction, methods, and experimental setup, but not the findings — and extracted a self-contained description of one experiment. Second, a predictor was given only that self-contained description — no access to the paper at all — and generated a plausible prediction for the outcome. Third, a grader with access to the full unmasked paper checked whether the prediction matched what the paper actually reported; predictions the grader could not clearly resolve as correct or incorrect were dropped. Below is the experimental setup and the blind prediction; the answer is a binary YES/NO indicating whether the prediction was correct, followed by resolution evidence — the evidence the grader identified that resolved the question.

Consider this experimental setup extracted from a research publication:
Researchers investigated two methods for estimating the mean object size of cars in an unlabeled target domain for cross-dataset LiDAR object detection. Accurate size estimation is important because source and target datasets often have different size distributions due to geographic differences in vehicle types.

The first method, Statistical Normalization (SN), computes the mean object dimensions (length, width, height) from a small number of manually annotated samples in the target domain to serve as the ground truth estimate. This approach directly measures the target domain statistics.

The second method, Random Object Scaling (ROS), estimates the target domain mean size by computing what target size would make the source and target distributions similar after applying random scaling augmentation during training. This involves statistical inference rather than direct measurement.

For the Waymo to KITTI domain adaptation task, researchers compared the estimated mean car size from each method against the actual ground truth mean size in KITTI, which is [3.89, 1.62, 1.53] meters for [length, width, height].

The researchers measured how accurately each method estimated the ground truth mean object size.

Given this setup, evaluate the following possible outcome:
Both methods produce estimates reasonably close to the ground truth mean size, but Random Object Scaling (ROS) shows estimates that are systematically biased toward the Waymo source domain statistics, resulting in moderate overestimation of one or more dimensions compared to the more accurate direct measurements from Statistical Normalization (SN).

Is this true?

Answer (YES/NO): NO